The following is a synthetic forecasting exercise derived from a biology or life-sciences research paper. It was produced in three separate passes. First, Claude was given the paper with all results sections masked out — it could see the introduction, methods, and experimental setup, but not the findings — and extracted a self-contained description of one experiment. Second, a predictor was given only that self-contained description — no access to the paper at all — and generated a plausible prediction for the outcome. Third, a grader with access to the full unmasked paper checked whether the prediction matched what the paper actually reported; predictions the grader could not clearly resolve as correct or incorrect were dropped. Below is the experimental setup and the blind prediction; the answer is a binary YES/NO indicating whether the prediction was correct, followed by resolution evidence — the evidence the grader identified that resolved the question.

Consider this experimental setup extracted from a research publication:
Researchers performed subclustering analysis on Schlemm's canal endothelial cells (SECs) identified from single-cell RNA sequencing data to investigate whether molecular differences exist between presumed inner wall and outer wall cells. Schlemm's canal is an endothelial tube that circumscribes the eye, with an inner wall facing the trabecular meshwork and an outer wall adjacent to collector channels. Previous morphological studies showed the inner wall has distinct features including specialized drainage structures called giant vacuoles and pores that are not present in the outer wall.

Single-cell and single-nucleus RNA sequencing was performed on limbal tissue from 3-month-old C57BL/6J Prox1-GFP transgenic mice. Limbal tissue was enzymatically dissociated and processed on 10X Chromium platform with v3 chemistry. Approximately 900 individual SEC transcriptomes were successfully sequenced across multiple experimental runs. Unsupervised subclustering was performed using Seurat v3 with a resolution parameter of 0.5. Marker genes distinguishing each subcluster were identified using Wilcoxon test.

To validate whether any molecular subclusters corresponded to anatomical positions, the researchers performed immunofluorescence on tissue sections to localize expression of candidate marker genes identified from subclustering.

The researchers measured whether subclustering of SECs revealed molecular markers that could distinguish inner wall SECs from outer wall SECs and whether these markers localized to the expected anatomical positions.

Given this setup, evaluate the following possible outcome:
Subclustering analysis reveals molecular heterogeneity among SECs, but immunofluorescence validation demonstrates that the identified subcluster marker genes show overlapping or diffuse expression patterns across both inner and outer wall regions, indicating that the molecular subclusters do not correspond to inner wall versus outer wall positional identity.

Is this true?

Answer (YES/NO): NO